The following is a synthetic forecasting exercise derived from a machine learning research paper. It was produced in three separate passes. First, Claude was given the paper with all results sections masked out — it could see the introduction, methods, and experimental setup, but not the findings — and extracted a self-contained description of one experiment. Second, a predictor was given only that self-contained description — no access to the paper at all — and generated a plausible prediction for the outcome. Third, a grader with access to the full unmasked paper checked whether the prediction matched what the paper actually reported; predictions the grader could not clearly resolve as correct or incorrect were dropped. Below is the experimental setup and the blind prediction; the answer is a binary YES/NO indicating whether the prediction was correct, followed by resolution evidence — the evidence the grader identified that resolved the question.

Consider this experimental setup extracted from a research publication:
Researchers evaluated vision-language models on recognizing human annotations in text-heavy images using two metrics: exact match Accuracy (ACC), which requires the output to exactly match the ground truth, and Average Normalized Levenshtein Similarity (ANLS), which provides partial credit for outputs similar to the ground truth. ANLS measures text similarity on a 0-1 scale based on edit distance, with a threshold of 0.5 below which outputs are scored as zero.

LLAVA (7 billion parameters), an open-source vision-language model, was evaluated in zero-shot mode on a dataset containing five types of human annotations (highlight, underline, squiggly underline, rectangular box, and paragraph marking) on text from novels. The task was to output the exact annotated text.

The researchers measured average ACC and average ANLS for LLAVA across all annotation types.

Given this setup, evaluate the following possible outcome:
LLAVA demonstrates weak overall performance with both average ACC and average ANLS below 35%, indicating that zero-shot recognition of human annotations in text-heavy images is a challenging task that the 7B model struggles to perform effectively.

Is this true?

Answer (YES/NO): YES